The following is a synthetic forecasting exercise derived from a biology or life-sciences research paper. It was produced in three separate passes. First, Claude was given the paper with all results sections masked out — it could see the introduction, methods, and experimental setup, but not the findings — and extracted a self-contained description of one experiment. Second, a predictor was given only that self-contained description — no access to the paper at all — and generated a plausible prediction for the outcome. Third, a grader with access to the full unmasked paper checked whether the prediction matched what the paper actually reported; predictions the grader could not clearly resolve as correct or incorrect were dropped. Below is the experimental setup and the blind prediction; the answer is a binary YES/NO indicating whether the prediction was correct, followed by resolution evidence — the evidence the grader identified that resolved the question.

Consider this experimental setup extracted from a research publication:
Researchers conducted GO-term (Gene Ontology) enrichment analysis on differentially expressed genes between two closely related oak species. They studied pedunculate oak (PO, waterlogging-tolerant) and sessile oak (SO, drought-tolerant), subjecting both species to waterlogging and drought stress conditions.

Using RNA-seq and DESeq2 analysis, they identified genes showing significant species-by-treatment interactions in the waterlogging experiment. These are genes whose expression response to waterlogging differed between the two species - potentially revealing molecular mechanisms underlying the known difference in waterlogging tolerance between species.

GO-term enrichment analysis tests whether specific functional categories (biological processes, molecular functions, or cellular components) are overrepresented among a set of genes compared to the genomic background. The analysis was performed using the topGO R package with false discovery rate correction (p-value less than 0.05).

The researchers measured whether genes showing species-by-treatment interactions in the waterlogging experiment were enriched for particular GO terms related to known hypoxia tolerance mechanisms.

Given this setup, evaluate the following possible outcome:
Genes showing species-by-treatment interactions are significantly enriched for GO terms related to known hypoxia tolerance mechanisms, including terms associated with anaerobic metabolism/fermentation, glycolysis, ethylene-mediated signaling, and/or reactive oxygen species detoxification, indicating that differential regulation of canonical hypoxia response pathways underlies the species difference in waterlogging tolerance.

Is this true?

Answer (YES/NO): NO